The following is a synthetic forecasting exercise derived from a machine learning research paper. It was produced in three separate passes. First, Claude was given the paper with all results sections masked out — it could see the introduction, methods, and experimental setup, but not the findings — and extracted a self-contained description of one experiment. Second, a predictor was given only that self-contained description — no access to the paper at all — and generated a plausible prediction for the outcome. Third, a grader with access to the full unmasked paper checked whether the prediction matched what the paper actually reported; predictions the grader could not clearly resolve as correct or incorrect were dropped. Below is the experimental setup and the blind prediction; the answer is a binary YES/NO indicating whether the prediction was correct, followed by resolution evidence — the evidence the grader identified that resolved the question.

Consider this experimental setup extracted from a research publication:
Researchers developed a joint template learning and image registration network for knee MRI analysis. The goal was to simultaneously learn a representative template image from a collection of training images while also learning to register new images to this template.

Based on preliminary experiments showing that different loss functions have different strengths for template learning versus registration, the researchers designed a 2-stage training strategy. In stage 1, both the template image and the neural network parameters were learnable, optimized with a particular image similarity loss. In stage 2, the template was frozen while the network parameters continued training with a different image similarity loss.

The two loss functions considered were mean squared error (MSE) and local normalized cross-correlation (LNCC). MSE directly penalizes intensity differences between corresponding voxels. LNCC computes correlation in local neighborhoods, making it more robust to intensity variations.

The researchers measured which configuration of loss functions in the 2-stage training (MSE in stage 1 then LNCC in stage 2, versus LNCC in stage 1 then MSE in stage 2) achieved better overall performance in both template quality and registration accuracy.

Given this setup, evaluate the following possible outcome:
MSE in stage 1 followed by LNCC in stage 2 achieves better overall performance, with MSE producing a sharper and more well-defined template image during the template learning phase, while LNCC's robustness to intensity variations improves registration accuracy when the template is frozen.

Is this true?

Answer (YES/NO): YES